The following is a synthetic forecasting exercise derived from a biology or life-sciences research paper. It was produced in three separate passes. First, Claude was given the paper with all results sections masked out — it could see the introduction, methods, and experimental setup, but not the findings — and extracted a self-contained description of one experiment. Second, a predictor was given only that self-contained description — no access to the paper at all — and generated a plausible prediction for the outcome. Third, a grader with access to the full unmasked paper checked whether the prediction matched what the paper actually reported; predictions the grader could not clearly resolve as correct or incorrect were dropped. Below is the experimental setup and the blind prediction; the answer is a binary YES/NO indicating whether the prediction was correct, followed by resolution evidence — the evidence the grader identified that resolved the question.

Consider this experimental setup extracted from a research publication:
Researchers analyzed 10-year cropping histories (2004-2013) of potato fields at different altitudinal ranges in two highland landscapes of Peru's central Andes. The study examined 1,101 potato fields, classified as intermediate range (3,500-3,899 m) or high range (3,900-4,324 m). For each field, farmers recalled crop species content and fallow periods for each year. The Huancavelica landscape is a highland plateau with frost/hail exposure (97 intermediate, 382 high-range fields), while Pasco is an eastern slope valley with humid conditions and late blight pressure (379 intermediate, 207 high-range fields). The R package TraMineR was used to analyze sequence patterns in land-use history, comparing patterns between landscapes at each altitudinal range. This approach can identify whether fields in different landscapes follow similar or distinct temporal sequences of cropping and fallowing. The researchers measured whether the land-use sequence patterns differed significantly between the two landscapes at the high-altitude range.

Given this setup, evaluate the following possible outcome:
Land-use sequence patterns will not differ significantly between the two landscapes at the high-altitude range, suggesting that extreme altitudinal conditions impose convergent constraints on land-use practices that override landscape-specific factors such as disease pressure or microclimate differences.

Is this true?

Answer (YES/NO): NO